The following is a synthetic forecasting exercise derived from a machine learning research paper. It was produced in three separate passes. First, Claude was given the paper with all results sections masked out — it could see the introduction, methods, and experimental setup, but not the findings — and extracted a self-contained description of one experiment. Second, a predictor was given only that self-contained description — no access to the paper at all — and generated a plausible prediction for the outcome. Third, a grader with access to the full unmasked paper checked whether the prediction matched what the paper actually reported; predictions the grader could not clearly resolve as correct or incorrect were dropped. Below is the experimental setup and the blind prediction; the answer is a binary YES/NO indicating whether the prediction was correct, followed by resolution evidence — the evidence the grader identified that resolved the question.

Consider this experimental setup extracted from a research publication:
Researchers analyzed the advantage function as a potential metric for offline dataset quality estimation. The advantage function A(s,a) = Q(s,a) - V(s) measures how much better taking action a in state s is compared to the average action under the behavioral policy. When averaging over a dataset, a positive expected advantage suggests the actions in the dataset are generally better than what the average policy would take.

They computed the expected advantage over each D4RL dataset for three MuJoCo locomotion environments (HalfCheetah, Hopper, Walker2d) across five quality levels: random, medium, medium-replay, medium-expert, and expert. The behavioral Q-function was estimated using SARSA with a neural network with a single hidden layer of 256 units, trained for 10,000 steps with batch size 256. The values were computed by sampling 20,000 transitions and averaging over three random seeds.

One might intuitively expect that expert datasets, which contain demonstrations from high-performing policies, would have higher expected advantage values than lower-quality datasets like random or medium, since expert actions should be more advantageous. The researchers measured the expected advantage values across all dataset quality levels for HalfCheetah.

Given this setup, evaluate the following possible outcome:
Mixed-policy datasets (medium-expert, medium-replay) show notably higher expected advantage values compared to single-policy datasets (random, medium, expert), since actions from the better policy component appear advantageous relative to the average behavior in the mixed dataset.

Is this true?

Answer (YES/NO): NO